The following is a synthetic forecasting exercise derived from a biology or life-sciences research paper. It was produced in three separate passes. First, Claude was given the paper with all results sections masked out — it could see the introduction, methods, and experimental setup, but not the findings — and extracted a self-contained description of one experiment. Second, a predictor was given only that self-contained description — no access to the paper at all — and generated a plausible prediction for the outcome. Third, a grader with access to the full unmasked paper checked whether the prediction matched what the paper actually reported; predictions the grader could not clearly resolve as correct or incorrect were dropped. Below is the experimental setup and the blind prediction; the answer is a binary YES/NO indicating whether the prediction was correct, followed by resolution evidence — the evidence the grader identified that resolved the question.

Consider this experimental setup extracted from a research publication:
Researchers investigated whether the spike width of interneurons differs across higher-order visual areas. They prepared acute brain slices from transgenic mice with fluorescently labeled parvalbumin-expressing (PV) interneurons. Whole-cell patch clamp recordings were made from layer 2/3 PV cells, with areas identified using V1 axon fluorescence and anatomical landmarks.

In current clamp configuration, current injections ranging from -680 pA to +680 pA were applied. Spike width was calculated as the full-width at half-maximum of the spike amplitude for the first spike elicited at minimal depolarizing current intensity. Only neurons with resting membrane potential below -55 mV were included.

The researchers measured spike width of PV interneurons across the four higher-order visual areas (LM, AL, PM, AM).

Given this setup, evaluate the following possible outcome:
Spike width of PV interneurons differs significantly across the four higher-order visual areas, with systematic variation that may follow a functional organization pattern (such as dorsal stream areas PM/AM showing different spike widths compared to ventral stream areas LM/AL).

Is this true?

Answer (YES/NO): NO